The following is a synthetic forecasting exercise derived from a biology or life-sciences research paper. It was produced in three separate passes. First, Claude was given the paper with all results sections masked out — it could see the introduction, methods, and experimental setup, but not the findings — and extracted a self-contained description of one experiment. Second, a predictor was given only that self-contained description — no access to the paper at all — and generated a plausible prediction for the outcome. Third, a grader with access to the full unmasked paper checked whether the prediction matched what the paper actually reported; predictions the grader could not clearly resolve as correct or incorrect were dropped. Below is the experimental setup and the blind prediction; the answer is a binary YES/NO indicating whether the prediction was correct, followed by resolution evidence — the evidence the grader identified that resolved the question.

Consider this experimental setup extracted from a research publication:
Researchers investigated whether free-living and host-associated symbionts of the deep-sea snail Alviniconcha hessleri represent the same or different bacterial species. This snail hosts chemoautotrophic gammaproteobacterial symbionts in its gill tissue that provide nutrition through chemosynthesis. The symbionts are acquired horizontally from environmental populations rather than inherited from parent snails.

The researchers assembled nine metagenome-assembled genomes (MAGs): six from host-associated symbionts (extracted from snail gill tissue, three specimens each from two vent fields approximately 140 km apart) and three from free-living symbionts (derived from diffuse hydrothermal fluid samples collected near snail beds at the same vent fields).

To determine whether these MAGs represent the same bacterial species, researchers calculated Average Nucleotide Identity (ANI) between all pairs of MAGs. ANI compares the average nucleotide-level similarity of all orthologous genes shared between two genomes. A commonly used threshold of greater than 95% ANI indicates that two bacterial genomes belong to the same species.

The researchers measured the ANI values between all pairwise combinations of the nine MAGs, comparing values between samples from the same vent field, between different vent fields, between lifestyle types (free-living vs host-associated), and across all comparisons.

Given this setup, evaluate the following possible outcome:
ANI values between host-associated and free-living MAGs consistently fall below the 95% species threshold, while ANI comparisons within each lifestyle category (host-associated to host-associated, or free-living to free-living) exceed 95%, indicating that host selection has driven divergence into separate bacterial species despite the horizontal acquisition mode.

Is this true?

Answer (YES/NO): NO